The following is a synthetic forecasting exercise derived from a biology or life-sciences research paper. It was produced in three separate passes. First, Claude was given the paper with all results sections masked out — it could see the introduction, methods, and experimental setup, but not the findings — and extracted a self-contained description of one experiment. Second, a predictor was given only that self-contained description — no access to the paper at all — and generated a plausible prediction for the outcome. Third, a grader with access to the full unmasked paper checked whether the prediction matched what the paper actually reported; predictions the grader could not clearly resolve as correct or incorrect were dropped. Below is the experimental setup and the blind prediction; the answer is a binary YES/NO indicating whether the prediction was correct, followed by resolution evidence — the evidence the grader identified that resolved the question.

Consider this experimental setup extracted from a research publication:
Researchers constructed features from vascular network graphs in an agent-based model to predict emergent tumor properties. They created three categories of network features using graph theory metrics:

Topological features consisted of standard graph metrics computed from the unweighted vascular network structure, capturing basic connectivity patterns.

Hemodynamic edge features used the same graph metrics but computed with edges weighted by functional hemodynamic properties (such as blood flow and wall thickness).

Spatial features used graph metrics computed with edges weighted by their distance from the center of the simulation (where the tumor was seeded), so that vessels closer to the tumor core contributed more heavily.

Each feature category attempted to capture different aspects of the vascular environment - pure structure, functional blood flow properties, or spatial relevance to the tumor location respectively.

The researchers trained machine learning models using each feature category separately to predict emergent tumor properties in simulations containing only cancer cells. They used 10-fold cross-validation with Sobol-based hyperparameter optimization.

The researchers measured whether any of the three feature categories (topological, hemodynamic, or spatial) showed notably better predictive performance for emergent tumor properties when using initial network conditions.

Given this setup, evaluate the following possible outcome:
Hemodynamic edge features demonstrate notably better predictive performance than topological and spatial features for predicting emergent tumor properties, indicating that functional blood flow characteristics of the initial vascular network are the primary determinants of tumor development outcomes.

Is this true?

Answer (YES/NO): NO